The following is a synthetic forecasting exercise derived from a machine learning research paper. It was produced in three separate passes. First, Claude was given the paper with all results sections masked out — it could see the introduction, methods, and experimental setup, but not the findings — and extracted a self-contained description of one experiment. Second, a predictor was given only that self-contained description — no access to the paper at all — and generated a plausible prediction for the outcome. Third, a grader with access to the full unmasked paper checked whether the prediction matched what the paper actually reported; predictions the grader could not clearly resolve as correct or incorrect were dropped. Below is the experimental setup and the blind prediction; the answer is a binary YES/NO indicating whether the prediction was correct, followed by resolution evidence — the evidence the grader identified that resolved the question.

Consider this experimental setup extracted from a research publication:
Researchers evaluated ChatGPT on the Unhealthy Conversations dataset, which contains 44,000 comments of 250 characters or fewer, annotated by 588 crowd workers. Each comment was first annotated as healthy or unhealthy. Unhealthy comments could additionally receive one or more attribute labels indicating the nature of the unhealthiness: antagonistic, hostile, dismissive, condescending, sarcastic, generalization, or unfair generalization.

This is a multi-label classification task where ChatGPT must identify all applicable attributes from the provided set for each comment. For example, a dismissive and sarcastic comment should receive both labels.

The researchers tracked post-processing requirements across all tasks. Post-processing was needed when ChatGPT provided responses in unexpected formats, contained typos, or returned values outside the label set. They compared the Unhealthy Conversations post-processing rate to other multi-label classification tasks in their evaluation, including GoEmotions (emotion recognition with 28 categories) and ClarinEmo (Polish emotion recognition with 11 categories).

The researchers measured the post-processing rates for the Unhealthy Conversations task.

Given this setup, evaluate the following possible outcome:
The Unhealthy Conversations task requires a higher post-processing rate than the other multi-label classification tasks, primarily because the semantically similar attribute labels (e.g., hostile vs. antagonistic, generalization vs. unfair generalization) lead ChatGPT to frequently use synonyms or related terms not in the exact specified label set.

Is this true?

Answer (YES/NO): NO